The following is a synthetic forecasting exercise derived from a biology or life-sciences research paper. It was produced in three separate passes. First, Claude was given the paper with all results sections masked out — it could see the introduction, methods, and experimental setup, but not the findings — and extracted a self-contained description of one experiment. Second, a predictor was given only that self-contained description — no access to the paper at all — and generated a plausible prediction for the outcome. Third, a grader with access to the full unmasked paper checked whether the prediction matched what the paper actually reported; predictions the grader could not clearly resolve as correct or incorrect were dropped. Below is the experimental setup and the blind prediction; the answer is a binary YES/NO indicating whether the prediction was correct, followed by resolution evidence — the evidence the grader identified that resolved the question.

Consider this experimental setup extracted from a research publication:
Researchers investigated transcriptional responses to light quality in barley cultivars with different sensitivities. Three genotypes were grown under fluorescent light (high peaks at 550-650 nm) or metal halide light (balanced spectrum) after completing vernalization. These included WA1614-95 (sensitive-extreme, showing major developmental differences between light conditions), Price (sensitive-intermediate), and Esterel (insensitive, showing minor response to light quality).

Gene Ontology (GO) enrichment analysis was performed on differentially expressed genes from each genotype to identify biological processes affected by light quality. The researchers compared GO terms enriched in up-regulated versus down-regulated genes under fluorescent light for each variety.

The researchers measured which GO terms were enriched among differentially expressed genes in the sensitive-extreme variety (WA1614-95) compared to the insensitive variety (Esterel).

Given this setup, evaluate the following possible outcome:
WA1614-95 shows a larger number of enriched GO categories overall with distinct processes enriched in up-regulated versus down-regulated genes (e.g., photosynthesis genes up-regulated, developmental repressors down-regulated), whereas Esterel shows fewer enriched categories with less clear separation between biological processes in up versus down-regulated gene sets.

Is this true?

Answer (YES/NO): NO